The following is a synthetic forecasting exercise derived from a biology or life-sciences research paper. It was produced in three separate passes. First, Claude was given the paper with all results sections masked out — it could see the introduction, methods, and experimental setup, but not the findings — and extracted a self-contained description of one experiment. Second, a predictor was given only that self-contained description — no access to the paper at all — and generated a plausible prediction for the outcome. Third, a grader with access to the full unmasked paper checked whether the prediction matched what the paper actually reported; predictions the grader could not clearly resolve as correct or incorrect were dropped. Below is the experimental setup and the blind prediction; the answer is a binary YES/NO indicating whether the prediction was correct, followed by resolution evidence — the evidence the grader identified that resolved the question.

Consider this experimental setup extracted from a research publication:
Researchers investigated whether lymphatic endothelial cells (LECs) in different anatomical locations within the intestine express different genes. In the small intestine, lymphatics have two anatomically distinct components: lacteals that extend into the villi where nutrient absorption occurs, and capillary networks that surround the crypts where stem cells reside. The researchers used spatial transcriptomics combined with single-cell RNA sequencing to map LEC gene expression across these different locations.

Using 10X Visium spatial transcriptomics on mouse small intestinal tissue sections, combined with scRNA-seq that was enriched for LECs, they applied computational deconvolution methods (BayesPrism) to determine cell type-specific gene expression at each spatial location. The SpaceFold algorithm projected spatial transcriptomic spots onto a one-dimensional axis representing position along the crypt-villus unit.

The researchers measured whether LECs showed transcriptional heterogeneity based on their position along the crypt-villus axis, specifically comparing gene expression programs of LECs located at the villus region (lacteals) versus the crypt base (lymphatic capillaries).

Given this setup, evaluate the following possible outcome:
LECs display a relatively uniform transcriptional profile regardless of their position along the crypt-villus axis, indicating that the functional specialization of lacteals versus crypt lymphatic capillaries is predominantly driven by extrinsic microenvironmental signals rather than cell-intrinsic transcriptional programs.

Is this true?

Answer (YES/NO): NO